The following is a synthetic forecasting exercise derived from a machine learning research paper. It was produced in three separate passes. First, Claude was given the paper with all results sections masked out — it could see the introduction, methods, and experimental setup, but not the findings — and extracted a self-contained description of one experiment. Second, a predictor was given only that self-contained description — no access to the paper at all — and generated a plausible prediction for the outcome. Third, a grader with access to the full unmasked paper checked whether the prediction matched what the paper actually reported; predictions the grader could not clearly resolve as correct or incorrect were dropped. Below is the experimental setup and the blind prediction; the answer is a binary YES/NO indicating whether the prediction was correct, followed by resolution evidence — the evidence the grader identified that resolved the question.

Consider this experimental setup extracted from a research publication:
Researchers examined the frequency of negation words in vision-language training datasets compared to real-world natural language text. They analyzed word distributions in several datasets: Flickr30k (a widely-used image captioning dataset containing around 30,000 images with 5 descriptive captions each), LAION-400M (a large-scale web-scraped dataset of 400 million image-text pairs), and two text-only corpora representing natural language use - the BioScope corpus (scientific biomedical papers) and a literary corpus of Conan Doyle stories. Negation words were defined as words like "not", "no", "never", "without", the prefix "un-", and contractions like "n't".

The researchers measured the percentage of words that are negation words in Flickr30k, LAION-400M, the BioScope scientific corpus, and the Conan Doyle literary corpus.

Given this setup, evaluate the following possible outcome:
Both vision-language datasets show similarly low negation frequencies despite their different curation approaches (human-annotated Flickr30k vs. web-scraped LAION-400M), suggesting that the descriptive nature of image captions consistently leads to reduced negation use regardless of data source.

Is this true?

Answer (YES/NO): NO